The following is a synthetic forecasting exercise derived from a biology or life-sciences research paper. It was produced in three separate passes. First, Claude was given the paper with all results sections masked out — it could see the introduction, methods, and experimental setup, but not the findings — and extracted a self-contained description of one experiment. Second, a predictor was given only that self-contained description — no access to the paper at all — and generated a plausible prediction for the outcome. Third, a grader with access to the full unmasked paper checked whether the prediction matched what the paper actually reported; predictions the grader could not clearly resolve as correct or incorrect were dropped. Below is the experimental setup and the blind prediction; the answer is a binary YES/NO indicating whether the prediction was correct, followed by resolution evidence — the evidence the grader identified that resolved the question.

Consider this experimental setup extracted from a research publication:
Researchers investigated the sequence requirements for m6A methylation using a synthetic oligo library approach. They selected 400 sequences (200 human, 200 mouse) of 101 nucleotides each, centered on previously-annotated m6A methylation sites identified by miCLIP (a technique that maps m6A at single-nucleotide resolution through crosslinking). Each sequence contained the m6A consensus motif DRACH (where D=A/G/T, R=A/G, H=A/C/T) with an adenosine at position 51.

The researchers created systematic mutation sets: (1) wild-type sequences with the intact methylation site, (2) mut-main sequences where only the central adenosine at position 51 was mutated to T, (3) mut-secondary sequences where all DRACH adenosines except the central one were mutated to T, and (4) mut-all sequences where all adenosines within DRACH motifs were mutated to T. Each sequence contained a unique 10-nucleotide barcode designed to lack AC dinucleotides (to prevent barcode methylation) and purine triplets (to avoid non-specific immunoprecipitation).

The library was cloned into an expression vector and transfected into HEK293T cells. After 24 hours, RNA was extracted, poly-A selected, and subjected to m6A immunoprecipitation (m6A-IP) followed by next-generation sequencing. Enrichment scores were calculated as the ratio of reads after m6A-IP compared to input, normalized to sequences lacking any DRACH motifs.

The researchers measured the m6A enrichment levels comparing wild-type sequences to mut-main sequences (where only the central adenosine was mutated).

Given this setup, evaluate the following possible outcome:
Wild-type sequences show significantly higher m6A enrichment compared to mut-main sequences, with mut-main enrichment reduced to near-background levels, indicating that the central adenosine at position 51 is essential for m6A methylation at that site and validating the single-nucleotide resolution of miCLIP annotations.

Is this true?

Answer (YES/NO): NO